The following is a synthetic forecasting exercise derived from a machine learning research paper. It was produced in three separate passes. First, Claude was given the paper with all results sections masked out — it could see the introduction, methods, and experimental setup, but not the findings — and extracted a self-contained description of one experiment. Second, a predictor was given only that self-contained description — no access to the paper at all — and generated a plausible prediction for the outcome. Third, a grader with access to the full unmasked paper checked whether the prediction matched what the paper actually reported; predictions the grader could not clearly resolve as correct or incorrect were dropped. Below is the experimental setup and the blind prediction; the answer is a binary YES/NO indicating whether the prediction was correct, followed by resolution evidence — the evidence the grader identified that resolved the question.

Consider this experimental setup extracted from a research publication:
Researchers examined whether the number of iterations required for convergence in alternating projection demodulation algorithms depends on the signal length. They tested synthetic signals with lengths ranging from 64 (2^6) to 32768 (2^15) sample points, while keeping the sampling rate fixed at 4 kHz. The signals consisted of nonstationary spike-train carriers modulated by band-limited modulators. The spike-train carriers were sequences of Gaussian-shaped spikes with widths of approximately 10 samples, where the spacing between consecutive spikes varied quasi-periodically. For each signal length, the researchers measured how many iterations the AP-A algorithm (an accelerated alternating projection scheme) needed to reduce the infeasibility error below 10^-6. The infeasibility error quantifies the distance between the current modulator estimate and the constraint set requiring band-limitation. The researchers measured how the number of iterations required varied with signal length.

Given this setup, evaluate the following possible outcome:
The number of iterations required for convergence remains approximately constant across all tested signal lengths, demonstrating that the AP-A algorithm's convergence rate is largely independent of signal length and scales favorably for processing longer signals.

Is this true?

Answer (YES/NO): YES